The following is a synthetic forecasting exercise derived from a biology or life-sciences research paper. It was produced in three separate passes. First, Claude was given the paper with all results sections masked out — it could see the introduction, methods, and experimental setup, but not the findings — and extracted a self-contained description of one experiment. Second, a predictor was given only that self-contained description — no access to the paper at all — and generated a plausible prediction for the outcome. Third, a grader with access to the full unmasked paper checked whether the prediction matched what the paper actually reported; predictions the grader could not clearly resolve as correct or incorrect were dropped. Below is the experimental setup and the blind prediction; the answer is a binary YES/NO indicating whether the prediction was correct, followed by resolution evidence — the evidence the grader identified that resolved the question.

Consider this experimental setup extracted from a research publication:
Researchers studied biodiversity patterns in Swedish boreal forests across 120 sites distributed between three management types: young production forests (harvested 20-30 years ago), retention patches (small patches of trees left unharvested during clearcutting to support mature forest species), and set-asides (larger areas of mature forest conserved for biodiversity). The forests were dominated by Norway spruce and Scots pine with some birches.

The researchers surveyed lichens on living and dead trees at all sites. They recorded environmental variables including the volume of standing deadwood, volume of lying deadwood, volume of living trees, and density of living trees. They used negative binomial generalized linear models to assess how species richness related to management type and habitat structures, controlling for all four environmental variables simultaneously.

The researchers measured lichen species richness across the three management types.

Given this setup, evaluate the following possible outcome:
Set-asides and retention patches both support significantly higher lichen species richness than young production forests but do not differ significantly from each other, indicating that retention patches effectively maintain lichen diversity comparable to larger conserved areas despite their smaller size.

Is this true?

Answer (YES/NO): YES